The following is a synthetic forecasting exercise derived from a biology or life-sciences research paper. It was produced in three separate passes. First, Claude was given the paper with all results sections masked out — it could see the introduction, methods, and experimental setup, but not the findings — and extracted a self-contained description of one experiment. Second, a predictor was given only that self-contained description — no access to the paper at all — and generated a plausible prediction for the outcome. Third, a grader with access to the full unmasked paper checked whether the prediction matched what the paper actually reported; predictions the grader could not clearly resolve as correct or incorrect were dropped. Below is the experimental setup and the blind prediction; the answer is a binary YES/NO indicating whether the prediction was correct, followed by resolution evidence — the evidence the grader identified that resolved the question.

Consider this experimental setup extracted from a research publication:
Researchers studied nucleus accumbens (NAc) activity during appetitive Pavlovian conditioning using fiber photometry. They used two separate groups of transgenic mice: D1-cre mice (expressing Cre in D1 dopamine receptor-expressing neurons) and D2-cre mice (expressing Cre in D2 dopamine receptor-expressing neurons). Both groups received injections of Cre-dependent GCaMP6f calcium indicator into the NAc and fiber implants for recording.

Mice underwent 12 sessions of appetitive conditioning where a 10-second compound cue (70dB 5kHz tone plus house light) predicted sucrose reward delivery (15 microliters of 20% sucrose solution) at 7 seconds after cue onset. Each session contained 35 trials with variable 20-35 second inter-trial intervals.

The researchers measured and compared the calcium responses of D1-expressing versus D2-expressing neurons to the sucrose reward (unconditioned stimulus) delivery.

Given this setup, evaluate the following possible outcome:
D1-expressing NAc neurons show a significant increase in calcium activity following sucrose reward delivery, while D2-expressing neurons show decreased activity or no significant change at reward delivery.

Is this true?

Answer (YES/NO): NO